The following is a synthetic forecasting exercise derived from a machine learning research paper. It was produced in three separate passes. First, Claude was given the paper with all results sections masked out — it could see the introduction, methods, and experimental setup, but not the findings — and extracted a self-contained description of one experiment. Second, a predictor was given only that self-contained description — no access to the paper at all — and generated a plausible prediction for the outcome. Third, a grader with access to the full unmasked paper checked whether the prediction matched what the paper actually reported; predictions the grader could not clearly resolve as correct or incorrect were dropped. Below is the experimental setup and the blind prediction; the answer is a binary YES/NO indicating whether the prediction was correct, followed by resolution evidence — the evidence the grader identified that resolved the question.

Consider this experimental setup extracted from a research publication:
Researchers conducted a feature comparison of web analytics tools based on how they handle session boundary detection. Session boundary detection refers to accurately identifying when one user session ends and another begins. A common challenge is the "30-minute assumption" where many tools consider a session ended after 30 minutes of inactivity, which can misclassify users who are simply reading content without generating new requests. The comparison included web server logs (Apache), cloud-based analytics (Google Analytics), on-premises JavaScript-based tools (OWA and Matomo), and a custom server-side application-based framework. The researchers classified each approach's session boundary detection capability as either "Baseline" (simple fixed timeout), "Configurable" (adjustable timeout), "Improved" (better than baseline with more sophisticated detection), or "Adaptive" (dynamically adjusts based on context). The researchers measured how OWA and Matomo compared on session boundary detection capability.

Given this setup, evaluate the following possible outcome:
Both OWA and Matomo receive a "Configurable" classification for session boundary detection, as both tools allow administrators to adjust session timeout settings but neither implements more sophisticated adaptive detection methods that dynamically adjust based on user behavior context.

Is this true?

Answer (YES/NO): NO